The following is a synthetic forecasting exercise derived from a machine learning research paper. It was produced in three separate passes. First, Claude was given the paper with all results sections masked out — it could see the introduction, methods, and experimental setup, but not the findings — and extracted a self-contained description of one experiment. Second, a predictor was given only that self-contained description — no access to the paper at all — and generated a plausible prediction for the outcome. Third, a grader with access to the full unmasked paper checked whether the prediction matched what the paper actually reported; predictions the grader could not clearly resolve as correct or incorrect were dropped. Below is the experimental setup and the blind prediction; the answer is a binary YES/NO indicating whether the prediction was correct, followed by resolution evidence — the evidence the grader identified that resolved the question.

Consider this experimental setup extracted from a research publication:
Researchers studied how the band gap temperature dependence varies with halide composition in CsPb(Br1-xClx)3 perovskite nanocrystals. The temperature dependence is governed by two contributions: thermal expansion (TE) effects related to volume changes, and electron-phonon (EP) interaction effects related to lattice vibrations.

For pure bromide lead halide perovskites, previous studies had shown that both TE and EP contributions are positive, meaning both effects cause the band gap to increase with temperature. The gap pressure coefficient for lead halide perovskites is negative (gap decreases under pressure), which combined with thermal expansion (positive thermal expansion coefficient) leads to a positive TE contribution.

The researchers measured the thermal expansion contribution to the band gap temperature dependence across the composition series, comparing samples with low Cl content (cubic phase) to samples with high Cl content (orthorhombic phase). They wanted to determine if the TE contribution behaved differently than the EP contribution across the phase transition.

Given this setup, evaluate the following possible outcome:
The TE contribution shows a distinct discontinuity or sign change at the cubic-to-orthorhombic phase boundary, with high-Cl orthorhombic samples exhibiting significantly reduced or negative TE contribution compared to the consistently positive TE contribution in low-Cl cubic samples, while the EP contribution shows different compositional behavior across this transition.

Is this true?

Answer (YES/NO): NO